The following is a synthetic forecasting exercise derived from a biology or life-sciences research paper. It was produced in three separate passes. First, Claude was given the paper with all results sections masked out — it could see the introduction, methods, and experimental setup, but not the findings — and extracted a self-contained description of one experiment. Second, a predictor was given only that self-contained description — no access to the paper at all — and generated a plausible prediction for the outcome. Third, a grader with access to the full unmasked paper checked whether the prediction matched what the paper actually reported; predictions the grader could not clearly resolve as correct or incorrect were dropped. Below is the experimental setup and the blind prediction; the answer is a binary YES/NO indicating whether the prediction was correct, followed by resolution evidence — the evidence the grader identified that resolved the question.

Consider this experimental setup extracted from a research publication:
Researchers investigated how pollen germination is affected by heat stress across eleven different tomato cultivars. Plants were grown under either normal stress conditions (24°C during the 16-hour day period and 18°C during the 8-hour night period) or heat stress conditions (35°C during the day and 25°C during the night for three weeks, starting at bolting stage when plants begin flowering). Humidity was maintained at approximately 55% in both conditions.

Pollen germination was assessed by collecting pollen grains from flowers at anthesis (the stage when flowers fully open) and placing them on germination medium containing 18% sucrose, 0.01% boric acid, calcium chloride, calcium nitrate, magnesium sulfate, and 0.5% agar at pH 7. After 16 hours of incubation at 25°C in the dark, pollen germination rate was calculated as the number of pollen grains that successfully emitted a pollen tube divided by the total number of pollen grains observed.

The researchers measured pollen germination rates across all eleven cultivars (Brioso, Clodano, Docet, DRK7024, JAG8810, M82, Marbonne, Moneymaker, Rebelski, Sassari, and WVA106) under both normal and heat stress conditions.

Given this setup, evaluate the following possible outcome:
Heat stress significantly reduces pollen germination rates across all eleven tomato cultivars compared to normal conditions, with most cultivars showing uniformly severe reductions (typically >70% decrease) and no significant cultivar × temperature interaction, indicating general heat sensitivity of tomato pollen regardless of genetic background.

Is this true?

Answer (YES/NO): NO